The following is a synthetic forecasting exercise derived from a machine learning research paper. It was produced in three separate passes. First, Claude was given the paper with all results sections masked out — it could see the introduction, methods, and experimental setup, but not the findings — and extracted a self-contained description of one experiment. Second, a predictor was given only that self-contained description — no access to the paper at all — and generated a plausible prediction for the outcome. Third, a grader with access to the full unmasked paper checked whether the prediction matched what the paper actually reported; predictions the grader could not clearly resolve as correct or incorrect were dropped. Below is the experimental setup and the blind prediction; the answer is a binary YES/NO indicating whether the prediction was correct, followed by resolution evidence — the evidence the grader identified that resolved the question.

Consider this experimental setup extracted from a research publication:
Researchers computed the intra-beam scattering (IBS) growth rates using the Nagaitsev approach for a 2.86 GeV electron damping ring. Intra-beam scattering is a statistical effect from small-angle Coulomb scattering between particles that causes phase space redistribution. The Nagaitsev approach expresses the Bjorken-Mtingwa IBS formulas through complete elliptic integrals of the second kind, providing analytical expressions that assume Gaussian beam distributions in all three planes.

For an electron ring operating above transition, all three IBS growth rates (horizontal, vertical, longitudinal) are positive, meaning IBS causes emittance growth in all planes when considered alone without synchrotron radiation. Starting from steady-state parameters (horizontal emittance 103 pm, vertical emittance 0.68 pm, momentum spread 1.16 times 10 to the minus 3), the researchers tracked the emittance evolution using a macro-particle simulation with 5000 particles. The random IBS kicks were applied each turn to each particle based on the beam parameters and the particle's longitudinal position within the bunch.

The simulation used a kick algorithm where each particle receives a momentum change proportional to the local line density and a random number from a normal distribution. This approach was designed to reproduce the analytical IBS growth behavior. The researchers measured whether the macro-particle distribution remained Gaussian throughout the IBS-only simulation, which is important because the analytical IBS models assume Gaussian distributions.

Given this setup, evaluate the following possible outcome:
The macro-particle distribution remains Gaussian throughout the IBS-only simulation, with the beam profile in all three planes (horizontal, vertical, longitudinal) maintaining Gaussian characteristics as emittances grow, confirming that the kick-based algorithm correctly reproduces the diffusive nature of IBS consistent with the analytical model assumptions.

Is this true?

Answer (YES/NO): YES